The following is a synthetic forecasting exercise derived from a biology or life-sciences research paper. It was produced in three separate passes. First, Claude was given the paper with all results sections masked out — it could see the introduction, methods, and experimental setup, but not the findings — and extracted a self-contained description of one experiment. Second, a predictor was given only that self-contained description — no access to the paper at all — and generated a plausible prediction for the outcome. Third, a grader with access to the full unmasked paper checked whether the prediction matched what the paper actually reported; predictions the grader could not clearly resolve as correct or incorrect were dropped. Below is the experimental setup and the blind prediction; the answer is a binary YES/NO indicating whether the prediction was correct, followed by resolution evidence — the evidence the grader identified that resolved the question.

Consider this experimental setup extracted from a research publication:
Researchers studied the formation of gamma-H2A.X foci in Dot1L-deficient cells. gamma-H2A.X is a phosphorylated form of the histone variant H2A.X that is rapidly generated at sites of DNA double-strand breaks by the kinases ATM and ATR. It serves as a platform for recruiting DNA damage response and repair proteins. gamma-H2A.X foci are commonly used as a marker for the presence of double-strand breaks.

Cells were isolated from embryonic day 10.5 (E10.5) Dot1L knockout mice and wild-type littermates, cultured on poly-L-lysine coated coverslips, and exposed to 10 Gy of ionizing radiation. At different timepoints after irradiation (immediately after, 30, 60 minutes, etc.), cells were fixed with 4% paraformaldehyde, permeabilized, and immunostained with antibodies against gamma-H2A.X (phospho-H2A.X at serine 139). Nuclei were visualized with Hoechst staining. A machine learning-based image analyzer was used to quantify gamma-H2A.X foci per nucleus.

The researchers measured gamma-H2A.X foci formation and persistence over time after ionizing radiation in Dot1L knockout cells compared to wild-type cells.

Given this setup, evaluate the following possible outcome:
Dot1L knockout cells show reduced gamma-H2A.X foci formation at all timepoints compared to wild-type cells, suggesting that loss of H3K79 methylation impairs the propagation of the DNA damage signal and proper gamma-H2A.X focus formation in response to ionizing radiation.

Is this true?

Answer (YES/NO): NO